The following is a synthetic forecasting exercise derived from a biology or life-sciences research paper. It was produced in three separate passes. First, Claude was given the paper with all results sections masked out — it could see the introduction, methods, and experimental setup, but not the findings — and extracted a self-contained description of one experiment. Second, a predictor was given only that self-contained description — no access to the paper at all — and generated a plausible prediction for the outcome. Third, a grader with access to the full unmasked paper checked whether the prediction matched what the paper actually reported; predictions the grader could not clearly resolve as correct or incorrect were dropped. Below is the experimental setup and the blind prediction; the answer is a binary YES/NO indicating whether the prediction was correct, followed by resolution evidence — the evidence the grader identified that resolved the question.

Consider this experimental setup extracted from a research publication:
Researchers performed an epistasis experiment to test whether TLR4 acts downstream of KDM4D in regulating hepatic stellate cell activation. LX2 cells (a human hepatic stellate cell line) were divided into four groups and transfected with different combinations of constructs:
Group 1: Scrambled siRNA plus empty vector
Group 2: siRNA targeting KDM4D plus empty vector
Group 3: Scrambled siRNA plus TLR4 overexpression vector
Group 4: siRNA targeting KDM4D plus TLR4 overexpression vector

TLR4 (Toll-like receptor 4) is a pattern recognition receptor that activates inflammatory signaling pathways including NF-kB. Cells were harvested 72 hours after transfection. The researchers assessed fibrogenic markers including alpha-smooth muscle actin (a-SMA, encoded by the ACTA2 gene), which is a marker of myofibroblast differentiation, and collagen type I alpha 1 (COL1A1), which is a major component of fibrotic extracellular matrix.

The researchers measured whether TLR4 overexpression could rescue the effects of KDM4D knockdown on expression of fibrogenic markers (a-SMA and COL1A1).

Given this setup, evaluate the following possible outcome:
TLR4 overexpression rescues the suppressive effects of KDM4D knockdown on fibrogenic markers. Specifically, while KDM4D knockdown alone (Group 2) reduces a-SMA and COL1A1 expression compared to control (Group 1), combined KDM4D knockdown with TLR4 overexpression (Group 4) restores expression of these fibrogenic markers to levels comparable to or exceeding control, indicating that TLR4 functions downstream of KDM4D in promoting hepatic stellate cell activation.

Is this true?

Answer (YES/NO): YES